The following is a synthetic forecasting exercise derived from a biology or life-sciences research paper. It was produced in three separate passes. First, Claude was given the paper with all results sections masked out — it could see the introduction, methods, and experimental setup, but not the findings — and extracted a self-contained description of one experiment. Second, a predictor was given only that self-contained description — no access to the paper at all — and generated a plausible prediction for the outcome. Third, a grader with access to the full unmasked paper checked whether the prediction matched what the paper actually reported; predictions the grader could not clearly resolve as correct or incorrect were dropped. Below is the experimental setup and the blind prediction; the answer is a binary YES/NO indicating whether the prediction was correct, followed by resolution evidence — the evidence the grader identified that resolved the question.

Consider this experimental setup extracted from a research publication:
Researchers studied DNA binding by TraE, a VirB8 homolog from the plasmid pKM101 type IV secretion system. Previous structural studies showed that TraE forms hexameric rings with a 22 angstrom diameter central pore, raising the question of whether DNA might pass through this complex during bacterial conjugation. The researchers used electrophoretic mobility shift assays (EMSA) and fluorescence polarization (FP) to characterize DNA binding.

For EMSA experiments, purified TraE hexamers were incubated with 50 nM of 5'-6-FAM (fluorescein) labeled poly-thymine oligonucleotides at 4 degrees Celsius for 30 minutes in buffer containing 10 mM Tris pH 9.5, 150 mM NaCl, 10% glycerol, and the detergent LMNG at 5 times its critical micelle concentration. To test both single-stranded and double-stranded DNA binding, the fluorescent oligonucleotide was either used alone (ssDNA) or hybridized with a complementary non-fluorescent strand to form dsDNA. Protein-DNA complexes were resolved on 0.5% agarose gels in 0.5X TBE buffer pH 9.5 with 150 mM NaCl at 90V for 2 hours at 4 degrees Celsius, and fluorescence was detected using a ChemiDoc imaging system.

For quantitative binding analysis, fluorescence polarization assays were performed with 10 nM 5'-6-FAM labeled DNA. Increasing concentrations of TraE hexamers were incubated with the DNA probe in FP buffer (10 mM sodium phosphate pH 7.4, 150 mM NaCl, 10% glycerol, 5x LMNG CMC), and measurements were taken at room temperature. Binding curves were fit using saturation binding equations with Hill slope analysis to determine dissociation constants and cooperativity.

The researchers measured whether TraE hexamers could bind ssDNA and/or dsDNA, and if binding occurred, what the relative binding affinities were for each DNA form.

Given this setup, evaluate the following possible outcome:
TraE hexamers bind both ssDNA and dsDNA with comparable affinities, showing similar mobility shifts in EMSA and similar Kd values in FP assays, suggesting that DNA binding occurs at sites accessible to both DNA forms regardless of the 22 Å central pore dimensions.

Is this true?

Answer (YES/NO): NO